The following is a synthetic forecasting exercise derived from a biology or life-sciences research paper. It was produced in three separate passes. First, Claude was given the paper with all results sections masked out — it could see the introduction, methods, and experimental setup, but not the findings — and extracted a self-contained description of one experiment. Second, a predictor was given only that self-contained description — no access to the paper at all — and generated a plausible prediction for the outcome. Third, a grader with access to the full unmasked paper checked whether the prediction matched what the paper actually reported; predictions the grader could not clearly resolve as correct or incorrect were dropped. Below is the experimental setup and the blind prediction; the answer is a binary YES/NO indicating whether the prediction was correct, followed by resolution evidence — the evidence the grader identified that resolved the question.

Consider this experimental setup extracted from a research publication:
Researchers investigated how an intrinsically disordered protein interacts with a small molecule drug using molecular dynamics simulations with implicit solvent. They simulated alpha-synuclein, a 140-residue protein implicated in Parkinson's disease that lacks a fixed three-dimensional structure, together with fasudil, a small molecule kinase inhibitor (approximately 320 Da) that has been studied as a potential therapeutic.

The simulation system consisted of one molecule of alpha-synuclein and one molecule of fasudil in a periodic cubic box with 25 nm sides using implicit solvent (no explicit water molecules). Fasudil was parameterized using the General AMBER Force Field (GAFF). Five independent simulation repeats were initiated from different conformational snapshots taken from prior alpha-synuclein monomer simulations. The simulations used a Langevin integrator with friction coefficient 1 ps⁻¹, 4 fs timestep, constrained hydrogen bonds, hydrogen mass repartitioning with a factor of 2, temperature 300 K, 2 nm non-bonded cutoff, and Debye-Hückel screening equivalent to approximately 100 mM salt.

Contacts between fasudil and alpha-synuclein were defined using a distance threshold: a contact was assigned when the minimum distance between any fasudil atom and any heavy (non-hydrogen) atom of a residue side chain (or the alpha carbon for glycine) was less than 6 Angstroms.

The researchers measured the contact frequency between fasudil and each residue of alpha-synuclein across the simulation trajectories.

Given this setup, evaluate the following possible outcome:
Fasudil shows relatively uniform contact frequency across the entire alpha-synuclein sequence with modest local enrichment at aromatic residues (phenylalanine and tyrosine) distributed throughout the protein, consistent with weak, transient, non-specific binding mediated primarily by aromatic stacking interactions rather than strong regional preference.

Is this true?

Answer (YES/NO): NO